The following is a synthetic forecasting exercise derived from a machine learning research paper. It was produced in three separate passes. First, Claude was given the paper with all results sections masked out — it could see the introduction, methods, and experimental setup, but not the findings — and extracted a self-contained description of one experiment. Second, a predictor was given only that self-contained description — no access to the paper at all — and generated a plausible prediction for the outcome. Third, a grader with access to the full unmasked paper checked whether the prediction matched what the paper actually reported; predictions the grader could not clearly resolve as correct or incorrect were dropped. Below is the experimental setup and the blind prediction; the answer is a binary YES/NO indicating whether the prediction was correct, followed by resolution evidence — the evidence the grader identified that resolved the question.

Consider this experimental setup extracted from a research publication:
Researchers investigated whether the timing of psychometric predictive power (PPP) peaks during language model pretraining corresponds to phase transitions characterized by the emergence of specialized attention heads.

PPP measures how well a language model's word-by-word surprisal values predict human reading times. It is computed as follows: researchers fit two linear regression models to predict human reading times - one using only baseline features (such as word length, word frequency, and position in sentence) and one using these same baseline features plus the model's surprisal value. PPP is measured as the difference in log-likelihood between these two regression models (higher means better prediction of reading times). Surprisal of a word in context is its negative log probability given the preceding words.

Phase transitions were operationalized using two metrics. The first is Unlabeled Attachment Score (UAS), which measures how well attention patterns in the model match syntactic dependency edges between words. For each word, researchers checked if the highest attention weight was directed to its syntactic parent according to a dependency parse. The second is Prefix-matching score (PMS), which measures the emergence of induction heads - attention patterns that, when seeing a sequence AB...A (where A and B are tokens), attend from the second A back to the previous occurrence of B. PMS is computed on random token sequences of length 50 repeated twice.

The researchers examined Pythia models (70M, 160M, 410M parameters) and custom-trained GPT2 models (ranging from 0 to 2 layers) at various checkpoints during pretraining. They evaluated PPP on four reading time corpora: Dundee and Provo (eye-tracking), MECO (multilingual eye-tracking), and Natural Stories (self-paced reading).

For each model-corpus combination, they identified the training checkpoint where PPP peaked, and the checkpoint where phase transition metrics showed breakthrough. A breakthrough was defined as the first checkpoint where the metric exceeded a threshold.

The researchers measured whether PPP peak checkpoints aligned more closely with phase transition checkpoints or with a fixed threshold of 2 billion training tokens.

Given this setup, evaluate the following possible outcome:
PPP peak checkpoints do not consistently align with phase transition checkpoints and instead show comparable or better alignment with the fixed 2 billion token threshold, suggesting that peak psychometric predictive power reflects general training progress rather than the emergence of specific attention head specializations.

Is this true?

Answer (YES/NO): NO